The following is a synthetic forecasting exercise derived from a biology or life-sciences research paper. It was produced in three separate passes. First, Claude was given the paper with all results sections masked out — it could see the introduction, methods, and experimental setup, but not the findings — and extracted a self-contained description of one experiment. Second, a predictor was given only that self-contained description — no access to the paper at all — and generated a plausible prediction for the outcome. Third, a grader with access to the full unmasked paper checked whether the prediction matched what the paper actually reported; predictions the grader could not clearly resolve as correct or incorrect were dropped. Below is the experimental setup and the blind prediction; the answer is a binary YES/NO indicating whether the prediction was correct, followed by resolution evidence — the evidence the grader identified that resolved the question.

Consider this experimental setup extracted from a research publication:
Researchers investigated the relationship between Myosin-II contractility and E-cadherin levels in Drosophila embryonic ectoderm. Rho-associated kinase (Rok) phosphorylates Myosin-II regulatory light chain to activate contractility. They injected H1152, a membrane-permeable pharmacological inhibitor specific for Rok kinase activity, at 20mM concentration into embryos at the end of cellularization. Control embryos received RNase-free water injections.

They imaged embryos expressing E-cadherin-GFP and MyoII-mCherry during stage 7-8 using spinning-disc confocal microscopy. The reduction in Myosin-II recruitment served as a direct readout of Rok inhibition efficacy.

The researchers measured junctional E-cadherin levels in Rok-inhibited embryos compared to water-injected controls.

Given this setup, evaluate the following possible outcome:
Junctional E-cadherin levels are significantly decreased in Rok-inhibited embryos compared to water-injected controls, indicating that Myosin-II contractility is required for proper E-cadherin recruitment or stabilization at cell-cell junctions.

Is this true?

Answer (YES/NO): YES